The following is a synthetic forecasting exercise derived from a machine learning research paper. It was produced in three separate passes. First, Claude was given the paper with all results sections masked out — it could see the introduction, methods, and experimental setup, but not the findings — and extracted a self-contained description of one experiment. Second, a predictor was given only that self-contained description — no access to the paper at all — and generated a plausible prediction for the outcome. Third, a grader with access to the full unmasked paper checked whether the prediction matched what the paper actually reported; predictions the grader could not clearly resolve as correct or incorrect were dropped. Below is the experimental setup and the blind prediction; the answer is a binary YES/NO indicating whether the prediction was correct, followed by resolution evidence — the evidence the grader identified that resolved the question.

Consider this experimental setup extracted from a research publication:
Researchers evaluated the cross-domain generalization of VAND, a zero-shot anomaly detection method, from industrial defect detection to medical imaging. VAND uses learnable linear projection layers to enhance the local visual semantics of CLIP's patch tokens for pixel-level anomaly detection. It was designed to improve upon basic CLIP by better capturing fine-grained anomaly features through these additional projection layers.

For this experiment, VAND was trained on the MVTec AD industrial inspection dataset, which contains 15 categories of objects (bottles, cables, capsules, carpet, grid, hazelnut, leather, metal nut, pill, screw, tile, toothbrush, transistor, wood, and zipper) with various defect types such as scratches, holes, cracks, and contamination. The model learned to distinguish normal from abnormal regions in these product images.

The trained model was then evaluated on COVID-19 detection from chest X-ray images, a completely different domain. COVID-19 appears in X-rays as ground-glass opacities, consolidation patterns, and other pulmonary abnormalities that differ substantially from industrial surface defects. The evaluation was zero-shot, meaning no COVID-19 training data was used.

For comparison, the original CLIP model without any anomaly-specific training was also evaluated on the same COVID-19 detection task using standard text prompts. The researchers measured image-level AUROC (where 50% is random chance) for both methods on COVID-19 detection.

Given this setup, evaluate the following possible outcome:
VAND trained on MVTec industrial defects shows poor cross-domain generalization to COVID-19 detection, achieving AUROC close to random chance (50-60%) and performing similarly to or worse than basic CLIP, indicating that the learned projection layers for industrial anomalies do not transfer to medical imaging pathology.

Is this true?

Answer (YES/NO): NO